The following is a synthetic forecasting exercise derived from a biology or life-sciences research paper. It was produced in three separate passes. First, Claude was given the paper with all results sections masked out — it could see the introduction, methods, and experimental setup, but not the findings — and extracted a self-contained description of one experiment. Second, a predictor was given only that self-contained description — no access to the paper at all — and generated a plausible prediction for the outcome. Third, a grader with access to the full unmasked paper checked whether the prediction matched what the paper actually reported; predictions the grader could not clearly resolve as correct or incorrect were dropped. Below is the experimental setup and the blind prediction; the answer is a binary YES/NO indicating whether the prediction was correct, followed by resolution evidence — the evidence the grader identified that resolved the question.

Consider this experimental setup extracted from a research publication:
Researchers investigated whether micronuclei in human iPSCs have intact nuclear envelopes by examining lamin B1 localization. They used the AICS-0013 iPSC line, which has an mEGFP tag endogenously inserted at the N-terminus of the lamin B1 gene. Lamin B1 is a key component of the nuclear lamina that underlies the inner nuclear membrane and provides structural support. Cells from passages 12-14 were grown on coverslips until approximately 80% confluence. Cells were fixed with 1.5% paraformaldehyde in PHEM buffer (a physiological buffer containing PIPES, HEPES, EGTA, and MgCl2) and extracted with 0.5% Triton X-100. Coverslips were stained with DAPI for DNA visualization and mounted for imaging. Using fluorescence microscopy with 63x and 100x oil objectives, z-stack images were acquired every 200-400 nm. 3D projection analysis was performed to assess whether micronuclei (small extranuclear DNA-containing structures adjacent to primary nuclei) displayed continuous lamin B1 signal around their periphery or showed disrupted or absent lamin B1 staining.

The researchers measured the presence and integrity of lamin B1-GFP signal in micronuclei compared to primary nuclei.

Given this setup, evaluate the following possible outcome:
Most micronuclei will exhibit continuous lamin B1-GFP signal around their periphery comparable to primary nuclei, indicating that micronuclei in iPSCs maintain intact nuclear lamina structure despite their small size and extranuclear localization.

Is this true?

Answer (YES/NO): NO